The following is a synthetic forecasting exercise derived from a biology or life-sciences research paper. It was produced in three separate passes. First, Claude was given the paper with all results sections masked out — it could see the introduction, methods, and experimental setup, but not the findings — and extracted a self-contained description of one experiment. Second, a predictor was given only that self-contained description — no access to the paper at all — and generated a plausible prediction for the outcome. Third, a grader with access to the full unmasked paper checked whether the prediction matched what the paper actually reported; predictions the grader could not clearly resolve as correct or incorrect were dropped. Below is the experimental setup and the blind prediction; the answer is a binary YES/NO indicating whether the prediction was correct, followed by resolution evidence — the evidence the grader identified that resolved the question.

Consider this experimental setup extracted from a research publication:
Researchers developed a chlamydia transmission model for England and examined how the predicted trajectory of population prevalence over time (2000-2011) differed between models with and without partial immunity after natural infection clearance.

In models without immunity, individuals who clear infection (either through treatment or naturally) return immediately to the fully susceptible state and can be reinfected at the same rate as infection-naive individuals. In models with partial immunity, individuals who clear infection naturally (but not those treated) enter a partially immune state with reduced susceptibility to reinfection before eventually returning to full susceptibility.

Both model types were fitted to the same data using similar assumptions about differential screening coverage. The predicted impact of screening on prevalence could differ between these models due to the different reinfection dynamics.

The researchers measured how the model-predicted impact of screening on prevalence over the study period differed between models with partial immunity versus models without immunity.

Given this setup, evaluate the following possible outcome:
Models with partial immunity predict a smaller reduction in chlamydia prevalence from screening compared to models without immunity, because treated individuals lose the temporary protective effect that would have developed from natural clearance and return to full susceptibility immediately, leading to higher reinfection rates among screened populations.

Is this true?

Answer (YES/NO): YES